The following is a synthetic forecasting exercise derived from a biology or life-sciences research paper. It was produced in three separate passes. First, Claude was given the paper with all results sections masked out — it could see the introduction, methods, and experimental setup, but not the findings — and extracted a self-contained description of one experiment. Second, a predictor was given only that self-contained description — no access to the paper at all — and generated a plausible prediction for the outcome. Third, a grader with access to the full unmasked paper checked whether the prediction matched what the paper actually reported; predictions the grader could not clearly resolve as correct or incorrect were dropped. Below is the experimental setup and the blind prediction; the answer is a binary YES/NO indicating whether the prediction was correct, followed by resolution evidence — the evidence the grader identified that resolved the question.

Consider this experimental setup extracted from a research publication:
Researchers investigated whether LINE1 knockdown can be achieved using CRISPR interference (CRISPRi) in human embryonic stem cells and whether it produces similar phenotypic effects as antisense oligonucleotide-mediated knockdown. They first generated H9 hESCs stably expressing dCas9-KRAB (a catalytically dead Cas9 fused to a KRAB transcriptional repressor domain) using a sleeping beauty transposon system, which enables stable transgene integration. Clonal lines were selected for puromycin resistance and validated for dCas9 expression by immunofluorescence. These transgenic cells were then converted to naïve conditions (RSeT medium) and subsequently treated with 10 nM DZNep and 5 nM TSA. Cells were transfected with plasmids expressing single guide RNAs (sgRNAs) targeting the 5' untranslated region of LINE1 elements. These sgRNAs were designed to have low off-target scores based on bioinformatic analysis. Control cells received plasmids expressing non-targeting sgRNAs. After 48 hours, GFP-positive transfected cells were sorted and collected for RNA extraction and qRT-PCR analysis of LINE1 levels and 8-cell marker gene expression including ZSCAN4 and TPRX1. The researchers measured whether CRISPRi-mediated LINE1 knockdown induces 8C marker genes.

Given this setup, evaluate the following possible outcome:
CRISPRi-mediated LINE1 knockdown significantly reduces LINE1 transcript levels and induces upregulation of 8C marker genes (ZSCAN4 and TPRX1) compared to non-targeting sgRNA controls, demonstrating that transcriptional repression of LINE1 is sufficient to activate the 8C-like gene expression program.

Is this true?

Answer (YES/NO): YES